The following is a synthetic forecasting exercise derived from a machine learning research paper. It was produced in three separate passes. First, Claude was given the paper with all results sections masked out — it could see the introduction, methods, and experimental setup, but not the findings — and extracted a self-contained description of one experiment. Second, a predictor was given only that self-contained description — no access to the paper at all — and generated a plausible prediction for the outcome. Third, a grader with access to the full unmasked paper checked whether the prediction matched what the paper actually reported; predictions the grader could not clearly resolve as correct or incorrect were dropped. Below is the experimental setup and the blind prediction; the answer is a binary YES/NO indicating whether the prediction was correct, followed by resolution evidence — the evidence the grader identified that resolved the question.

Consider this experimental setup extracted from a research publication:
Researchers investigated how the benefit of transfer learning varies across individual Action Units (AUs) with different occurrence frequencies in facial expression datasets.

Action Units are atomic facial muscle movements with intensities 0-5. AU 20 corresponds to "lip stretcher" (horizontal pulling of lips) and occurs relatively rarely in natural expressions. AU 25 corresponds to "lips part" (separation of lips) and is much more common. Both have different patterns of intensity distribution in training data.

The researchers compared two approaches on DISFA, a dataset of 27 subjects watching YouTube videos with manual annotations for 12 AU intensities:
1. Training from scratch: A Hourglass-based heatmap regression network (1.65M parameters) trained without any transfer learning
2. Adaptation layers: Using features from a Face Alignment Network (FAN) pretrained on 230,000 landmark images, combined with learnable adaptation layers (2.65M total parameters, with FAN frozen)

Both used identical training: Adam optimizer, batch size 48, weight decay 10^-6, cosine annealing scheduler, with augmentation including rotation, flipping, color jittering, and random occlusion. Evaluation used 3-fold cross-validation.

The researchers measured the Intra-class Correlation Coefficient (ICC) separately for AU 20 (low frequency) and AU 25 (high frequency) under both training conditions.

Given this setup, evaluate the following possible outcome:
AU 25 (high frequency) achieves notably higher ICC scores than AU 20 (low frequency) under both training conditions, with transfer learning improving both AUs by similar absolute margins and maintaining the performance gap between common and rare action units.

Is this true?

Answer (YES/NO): NO